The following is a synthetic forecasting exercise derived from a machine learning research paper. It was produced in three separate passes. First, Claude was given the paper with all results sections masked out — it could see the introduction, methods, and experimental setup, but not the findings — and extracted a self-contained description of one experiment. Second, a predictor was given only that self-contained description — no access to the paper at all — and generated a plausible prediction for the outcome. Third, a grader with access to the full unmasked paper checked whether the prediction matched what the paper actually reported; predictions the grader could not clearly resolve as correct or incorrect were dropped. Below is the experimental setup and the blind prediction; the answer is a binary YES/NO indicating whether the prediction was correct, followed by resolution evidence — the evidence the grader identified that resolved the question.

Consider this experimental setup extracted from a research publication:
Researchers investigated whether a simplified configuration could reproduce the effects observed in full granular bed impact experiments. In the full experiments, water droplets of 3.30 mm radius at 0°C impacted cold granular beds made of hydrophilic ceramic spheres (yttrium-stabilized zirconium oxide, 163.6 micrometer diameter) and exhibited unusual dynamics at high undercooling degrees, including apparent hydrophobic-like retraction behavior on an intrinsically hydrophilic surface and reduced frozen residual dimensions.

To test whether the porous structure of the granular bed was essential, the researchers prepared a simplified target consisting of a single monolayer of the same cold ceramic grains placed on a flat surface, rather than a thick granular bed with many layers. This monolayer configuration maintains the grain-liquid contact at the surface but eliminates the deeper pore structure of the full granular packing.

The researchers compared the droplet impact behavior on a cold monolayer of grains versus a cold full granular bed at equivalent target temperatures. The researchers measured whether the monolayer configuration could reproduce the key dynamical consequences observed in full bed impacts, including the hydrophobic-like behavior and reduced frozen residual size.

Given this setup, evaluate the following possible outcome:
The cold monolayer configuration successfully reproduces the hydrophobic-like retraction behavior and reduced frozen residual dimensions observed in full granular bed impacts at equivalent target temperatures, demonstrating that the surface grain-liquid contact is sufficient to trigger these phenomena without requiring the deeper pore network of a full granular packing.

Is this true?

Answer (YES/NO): YES